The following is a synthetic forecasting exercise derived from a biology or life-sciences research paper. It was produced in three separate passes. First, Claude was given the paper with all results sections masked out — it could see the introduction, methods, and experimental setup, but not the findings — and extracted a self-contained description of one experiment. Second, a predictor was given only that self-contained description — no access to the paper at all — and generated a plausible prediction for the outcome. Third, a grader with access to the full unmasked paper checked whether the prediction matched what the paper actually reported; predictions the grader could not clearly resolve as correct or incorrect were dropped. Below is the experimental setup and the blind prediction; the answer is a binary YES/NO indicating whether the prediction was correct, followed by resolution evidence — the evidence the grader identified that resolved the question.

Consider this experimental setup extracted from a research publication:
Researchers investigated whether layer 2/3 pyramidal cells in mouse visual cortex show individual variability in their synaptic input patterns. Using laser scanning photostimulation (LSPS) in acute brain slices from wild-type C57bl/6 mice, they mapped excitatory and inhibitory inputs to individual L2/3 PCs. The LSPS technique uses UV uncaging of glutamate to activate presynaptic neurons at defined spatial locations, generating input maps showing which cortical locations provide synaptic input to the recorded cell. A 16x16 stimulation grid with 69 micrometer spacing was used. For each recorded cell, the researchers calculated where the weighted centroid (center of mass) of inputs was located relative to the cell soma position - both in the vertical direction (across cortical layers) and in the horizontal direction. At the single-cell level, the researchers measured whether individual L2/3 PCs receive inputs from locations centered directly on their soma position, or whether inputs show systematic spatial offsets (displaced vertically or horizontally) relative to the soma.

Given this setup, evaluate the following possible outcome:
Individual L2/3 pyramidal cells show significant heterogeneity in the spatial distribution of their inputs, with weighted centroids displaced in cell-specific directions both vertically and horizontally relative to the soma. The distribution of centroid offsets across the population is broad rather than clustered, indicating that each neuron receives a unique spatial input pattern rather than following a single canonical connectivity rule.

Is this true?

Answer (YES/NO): YES